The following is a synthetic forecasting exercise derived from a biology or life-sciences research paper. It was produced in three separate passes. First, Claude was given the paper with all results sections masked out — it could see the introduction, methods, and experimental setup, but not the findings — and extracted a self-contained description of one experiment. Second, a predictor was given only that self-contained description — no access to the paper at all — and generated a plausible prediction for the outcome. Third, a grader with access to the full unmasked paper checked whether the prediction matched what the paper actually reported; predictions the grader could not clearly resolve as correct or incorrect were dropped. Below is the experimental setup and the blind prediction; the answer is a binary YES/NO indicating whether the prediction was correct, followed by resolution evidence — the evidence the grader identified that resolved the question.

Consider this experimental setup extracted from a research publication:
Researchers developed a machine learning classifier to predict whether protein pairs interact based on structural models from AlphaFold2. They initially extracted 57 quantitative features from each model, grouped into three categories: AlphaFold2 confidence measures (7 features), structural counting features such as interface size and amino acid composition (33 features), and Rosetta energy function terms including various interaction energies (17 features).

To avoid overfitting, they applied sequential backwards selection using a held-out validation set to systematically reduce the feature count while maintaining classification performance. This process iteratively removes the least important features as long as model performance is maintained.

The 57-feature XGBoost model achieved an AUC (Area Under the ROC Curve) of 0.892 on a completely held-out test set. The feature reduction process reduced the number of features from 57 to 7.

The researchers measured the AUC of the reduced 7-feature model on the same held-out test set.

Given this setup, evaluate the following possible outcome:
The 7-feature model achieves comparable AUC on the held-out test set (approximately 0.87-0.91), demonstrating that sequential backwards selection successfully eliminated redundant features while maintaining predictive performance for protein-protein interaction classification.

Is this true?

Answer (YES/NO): YES